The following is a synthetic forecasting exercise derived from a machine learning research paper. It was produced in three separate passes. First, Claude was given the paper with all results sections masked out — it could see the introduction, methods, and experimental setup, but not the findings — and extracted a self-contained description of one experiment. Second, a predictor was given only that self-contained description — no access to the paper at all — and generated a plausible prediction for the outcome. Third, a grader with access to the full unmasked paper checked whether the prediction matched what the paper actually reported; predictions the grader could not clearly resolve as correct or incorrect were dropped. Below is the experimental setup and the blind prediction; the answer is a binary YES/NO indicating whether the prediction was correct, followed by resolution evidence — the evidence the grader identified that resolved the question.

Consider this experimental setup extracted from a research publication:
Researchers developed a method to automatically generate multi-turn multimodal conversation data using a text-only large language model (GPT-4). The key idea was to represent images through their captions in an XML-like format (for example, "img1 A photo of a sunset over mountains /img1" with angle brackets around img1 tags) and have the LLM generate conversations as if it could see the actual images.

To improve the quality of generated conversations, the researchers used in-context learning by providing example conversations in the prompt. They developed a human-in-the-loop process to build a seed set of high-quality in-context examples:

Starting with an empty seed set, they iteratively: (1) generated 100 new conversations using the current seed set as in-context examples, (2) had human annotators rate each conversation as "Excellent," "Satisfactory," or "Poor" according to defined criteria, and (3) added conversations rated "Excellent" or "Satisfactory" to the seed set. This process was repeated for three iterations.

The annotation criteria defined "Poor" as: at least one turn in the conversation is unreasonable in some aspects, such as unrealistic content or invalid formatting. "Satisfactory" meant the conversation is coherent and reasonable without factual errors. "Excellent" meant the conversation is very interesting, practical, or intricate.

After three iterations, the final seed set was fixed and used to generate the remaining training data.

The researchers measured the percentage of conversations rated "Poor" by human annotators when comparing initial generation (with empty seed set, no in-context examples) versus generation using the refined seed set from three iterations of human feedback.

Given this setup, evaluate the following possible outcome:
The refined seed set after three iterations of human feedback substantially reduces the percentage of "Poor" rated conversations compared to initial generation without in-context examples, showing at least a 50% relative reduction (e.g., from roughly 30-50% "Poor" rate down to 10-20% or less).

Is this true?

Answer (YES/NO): YES